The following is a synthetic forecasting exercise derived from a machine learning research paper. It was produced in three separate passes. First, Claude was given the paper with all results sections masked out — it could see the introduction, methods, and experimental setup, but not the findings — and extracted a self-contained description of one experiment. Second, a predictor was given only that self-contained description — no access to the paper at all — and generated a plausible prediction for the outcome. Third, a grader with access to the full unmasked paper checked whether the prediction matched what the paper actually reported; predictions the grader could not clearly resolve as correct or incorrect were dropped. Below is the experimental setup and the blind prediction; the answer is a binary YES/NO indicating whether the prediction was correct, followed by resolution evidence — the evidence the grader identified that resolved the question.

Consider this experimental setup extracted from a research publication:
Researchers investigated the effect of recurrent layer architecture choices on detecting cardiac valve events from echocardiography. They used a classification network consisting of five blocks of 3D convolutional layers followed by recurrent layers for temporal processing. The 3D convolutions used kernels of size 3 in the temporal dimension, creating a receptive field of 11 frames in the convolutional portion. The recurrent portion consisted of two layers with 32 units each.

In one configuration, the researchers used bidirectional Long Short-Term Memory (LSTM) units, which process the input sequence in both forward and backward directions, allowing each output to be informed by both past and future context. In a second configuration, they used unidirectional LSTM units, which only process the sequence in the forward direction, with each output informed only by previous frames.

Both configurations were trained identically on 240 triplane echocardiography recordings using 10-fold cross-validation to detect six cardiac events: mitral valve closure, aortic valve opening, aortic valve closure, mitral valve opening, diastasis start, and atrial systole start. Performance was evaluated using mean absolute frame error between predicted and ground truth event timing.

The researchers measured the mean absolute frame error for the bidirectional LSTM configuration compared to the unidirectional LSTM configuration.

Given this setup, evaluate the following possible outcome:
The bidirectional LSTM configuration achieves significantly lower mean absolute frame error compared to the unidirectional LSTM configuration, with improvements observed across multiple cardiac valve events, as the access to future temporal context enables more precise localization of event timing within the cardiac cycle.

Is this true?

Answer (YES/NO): NO